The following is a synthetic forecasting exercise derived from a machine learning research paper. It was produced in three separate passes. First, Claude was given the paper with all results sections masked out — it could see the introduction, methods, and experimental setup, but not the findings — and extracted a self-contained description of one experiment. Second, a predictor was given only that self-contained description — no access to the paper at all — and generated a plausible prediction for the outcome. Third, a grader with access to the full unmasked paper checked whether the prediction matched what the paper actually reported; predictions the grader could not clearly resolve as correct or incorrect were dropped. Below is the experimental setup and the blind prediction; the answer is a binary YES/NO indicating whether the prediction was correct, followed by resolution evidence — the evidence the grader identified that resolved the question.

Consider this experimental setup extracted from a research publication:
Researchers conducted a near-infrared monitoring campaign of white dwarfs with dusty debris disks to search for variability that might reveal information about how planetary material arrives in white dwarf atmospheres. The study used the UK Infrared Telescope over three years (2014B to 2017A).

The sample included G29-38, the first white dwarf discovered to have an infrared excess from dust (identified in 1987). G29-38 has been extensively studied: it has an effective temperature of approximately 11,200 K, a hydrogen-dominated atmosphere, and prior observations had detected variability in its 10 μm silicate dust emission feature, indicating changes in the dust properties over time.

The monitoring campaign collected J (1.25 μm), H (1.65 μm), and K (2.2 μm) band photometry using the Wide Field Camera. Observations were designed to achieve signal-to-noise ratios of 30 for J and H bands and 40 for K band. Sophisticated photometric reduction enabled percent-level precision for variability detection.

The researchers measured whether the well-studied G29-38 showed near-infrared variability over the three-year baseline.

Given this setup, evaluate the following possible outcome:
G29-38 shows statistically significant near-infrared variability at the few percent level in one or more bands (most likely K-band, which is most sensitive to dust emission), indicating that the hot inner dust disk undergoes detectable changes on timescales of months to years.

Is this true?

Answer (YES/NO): NO